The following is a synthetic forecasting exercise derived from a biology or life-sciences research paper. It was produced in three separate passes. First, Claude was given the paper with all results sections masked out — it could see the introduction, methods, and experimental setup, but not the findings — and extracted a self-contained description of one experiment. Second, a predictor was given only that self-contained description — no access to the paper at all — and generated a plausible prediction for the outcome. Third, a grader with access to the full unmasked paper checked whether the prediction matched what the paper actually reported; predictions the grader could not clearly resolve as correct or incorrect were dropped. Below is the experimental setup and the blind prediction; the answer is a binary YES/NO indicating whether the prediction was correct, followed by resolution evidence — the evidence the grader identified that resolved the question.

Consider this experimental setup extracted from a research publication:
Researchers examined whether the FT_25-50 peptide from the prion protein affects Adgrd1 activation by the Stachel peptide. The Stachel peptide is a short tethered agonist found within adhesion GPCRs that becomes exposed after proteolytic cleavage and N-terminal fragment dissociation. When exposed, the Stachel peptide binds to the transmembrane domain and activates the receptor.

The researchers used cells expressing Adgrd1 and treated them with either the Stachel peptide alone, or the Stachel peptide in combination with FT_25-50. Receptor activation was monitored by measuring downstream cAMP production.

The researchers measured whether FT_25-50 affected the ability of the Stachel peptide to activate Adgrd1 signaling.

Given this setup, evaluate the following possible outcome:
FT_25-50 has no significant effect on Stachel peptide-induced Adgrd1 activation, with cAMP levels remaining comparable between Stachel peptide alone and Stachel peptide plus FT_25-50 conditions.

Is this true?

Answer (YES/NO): NO